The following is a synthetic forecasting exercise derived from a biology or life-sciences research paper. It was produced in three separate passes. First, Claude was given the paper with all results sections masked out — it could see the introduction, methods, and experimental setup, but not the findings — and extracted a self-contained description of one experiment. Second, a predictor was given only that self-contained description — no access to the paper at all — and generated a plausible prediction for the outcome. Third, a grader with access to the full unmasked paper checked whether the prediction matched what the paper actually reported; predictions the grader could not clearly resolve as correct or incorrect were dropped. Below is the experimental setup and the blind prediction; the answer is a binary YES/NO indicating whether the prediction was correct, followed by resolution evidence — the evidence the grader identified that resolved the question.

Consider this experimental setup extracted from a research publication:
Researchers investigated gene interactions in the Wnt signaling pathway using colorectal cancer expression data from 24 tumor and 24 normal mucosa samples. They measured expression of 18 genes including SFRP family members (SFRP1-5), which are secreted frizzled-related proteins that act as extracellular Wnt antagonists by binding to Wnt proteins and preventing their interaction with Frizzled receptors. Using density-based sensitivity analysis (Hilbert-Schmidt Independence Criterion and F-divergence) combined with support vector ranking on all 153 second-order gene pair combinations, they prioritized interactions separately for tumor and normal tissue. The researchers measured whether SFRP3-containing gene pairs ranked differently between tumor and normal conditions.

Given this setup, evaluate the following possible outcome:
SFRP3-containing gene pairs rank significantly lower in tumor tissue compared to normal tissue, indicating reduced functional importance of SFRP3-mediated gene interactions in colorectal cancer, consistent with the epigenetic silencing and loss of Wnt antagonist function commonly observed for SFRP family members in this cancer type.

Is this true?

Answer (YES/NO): NO